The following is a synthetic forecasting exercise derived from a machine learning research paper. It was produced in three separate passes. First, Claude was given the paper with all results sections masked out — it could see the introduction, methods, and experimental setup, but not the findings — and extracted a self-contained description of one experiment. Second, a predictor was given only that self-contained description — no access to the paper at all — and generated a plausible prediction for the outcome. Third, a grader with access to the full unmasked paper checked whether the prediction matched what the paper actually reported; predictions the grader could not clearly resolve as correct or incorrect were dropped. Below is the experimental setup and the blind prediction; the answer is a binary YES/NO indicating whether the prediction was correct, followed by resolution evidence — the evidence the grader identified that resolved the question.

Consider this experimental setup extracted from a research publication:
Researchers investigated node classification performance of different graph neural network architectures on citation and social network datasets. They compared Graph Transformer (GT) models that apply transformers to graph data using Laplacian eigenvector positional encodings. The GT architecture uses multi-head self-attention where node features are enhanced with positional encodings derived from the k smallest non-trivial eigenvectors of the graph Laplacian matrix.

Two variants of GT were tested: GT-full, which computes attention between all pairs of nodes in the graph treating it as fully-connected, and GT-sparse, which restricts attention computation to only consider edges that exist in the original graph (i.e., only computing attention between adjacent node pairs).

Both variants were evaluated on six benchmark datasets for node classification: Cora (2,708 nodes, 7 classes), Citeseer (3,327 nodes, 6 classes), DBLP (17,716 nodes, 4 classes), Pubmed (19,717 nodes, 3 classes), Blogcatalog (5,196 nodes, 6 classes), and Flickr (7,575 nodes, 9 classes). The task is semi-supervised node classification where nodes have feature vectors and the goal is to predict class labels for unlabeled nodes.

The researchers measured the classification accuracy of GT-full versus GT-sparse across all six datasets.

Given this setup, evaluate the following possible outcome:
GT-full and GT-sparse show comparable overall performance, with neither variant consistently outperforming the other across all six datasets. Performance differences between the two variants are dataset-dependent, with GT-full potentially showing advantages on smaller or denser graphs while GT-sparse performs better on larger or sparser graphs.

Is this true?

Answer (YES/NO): NO